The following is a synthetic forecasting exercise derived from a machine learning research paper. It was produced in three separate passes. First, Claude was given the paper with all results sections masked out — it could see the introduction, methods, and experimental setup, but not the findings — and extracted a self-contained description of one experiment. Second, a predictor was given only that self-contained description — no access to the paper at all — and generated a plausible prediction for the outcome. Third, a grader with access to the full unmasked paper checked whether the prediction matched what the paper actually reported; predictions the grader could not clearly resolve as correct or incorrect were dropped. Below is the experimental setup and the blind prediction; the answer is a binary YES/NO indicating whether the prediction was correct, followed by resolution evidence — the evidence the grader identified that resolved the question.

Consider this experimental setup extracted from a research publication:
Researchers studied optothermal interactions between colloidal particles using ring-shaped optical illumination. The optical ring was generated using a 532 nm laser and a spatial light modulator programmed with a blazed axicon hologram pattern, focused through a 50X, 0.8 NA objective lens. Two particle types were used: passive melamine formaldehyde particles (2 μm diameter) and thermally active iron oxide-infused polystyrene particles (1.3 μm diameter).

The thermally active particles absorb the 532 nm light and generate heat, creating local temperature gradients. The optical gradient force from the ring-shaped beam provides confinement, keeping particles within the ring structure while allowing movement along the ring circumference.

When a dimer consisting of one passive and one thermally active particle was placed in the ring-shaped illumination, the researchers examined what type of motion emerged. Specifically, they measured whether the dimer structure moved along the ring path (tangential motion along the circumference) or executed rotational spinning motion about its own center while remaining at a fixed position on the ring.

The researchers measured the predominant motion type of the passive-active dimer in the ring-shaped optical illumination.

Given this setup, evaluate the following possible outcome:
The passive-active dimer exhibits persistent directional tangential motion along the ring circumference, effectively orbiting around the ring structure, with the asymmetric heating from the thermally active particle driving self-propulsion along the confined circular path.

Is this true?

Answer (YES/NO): YES